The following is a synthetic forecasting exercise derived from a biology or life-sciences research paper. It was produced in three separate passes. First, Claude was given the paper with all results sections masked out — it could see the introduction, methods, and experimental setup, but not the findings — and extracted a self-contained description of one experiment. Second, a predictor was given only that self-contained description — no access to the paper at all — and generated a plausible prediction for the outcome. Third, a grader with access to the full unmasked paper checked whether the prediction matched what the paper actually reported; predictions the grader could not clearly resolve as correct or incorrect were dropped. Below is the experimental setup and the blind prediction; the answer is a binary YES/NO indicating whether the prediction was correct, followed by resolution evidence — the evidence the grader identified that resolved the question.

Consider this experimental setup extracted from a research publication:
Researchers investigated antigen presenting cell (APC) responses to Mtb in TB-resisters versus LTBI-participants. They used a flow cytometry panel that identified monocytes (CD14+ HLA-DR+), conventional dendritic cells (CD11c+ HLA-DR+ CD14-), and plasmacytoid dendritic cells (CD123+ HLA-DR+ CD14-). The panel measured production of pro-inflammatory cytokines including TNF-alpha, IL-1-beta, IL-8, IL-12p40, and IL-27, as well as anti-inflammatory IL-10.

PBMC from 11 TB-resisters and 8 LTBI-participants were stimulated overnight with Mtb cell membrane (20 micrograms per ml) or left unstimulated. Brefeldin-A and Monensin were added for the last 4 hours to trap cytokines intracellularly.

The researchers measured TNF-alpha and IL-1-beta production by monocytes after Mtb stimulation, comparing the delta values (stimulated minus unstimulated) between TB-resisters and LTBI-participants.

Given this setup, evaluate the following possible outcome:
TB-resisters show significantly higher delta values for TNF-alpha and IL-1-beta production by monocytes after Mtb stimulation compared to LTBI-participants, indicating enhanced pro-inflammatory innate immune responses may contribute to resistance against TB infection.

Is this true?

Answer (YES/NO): NO